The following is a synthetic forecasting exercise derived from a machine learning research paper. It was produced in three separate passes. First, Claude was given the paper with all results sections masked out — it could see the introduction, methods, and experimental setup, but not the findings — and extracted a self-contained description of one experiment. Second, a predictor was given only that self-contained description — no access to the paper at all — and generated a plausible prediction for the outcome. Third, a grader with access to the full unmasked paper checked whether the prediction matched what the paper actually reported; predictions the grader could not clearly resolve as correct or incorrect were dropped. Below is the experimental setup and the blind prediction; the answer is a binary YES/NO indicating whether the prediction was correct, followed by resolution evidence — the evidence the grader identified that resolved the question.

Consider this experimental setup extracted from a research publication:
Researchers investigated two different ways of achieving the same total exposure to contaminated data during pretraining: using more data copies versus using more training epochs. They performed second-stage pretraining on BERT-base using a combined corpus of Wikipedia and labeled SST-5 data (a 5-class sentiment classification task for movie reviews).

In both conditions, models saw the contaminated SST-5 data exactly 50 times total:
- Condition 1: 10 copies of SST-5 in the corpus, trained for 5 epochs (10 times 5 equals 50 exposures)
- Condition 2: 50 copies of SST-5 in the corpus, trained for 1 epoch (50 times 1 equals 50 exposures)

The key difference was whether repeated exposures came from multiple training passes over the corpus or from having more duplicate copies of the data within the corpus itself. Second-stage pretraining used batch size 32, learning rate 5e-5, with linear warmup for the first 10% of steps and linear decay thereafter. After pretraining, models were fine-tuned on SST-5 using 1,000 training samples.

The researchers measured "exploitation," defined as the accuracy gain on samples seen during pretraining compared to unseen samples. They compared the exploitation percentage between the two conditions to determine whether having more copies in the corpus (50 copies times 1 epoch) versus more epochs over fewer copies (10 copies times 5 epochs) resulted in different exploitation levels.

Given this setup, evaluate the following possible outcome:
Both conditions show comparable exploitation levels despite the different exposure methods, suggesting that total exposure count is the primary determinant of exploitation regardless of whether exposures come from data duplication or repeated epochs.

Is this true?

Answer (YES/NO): YES